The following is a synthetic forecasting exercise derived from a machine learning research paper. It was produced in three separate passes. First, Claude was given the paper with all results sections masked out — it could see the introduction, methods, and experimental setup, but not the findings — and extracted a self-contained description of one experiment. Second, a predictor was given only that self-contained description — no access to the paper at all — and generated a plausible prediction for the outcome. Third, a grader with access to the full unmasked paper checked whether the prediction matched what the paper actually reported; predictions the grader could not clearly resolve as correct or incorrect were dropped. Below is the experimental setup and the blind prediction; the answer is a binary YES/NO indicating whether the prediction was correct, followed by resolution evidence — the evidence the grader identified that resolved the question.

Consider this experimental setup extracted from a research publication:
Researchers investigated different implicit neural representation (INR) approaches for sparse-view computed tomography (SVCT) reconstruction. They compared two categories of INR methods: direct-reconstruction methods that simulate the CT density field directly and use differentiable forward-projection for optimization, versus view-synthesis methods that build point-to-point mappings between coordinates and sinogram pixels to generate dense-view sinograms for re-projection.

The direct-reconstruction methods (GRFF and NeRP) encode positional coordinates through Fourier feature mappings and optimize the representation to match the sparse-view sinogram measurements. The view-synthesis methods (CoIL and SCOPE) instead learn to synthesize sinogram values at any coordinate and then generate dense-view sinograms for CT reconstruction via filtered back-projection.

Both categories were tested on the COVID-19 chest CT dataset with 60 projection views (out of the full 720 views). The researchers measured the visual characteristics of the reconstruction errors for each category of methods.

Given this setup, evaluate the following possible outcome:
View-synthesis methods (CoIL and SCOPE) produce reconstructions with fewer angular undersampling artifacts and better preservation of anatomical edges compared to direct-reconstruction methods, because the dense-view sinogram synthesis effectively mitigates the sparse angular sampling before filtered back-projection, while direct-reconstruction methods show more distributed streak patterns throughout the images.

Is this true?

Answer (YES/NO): NO